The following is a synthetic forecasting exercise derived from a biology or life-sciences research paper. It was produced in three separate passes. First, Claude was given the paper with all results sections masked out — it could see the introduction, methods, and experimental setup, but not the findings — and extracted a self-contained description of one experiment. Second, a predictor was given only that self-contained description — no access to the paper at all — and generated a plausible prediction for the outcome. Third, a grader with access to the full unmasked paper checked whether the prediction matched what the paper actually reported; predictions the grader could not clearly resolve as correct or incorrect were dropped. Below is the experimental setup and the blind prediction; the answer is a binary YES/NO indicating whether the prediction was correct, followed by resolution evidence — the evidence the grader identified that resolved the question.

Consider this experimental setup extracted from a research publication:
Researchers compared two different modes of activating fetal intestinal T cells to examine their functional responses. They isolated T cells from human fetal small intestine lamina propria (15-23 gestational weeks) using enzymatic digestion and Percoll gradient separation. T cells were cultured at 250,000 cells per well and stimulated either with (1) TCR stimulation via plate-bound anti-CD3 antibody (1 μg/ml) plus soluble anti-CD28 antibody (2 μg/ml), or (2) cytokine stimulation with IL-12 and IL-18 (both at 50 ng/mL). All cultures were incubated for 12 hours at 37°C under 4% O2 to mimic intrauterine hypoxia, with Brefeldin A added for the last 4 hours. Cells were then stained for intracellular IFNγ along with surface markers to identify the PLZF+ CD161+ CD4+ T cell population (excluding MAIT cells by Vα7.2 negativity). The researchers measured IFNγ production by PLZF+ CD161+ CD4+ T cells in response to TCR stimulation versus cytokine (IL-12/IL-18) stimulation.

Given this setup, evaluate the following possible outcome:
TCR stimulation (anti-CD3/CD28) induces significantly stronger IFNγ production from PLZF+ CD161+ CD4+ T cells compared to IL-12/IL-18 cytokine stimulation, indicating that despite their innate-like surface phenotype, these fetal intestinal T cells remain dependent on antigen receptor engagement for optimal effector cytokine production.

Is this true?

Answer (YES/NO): NO